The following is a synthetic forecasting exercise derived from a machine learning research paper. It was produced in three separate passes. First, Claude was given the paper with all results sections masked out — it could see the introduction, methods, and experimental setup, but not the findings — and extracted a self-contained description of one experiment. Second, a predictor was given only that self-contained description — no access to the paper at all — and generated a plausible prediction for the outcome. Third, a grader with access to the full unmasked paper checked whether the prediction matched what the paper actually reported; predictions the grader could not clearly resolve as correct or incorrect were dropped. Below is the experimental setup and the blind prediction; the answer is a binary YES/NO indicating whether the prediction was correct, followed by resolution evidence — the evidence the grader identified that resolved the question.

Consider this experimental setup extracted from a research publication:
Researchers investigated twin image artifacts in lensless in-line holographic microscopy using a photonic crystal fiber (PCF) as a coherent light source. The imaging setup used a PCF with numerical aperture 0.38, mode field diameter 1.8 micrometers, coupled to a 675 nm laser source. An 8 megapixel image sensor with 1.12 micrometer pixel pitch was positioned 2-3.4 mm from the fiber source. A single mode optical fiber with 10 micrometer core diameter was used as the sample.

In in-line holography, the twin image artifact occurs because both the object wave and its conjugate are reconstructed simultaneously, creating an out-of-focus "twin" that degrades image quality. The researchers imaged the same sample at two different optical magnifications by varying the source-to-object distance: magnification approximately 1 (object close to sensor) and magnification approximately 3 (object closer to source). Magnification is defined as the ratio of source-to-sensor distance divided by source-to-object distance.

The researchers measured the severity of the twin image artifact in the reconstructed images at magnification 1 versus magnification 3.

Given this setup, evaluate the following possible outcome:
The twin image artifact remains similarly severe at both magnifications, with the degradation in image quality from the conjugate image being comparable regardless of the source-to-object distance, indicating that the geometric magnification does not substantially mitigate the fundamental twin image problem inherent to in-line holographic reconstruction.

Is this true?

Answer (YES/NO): NO